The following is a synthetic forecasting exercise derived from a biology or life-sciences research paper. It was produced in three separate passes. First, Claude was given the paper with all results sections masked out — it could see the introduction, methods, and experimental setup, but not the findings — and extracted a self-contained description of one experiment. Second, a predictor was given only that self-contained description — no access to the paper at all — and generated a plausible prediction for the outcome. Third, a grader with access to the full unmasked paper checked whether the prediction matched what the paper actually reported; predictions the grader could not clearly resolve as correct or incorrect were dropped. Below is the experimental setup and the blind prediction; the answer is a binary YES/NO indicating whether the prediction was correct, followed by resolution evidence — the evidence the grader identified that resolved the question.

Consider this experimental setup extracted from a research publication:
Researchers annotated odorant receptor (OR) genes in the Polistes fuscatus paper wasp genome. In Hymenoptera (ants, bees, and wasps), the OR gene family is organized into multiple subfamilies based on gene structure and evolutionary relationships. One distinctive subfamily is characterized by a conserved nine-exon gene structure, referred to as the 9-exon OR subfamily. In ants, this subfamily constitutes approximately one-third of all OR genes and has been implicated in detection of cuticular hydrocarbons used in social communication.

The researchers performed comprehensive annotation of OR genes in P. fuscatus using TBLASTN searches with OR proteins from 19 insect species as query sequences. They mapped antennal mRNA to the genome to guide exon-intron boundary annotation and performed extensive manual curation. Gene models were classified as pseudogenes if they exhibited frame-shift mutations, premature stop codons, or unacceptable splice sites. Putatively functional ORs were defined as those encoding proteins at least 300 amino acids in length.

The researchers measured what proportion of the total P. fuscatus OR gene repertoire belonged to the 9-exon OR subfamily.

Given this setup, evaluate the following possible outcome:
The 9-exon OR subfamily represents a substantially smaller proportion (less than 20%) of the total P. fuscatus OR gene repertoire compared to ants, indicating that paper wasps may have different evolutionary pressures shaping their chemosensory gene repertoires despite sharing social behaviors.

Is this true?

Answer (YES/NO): NO